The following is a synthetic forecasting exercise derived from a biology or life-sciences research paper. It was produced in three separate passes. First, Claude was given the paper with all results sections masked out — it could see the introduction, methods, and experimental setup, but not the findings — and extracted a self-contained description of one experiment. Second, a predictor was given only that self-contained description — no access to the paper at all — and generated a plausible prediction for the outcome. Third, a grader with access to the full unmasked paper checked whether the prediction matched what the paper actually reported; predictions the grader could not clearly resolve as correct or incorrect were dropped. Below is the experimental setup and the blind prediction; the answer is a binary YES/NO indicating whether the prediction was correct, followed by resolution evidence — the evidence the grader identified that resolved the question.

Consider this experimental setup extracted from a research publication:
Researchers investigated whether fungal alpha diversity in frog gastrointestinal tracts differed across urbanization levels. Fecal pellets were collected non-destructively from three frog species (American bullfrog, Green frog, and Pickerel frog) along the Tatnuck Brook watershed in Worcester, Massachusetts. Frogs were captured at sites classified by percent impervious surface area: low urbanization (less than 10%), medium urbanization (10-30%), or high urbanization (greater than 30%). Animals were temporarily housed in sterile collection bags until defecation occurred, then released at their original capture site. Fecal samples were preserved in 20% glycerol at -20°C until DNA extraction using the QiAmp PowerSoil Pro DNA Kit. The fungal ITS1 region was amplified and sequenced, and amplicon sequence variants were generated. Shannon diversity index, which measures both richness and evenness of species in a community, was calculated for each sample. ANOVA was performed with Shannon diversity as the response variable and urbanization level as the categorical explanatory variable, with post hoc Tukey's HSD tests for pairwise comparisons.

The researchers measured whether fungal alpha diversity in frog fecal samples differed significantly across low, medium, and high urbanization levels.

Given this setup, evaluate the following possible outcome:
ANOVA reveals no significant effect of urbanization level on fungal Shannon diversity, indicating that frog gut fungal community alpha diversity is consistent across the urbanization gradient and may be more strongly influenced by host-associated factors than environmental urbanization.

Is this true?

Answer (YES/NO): YES